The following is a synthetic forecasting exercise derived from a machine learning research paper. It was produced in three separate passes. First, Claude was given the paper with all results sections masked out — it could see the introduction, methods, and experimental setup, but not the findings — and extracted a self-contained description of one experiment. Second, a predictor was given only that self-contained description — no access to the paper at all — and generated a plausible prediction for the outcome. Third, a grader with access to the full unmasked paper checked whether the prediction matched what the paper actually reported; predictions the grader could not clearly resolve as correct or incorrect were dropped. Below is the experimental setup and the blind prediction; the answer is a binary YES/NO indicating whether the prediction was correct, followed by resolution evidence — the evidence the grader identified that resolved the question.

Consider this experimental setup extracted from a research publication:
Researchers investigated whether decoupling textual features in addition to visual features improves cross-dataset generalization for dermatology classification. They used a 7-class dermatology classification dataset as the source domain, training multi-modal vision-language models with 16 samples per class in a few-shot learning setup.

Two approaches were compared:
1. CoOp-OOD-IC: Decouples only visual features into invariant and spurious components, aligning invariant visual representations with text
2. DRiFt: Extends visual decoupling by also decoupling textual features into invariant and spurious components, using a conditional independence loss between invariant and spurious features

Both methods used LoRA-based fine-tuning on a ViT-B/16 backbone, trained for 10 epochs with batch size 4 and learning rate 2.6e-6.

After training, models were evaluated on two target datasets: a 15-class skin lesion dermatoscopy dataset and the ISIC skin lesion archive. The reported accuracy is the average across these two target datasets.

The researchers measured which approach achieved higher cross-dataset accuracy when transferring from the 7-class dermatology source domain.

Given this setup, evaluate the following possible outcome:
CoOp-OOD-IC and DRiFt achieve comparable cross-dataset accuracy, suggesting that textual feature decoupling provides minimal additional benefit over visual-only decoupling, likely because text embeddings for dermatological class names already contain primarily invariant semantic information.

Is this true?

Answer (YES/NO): NO